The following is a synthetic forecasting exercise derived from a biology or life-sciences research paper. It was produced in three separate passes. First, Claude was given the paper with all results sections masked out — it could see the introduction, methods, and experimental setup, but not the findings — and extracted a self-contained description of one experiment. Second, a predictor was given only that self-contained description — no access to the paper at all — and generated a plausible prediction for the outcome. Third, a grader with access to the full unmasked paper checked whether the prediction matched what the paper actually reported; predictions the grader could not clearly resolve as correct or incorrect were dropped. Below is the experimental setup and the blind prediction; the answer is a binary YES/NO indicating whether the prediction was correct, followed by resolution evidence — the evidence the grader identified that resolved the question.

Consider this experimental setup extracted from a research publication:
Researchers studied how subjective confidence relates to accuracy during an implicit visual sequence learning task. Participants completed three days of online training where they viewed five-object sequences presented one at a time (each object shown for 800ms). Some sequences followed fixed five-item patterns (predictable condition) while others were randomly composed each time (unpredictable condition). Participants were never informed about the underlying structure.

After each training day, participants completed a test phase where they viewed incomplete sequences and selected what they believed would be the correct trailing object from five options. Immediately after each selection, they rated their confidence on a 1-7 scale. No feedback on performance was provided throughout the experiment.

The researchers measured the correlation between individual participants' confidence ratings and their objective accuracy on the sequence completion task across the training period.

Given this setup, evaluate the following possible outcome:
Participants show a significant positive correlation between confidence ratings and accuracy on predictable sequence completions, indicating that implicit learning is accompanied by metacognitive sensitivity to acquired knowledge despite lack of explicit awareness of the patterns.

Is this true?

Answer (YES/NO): YES